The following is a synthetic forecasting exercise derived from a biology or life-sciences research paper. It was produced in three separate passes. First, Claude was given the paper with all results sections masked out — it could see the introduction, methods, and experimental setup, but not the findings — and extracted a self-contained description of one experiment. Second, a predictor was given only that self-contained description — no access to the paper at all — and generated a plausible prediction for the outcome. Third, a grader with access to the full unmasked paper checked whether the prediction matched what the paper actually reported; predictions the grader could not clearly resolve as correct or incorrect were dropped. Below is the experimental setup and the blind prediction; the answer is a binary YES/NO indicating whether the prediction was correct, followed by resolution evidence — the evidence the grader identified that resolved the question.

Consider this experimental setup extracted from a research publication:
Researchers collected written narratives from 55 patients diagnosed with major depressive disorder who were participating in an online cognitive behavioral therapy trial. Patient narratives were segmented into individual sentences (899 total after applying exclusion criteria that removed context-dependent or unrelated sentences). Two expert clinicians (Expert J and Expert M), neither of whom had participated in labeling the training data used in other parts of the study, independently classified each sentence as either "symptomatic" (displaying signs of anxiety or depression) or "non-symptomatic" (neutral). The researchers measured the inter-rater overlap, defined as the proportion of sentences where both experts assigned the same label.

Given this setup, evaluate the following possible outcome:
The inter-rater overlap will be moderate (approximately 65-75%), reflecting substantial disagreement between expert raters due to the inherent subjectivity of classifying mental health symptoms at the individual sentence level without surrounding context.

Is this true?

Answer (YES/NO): NO